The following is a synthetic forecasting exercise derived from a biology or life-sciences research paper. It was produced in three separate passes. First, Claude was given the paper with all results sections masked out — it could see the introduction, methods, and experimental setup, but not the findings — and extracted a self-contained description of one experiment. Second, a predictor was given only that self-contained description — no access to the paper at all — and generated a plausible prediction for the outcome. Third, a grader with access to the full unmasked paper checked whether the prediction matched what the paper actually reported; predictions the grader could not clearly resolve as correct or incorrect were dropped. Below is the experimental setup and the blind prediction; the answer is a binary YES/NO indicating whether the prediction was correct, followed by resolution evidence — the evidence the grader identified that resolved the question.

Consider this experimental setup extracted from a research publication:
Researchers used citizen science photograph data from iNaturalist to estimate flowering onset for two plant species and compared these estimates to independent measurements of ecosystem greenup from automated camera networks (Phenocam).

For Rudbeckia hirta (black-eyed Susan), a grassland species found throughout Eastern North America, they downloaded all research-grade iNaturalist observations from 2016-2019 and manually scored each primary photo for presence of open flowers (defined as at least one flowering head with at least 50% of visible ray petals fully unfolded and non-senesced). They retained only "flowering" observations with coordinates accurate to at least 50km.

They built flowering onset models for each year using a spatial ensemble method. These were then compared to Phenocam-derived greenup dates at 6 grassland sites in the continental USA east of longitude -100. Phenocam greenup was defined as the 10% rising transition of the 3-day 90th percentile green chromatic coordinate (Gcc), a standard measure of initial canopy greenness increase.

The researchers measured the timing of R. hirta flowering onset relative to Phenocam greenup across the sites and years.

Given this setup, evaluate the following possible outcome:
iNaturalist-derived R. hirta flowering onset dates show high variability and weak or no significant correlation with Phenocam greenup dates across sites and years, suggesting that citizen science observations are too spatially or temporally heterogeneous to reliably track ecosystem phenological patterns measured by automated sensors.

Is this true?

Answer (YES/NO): NO